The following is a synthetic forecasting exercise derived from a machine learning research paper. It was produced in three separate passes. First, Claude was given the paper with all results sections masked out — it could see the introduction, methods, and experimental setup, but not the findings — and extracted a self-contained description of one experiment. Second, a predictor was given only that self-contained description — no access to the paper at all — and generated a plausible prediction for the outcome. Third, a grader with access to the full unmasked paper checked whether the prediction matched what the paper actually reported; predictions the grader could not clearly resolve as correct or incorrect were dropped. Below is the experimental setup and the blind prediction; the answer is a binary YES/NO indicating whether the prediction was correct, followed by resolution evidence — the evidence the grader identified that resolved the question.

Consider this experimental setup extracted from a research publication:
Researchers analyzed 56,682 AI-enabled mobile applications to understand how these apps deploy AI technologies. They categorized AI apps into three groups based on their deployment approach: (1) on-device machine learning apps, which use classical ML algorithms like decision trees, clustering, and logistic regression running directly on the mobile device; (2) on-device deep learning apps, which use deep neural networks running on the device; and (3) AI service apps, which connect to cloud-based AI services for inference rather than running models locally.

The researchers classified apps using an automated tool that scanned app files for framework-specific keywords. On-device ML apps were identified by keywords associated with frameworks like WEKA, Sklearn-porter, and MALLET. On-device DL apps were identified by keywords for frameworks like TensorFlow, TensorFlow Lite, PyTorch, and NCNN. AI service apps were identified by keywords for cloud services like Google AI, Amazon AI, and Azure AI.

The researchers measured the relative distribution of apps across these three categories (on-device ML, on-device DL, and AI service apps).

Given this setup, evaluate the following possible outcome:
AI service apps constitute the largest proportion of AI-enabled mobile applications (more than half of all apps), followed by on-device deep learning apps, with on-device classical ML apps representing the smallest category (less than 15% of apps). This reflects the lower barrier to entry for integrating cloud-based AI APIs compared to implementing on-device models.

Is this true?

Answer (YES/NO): NO